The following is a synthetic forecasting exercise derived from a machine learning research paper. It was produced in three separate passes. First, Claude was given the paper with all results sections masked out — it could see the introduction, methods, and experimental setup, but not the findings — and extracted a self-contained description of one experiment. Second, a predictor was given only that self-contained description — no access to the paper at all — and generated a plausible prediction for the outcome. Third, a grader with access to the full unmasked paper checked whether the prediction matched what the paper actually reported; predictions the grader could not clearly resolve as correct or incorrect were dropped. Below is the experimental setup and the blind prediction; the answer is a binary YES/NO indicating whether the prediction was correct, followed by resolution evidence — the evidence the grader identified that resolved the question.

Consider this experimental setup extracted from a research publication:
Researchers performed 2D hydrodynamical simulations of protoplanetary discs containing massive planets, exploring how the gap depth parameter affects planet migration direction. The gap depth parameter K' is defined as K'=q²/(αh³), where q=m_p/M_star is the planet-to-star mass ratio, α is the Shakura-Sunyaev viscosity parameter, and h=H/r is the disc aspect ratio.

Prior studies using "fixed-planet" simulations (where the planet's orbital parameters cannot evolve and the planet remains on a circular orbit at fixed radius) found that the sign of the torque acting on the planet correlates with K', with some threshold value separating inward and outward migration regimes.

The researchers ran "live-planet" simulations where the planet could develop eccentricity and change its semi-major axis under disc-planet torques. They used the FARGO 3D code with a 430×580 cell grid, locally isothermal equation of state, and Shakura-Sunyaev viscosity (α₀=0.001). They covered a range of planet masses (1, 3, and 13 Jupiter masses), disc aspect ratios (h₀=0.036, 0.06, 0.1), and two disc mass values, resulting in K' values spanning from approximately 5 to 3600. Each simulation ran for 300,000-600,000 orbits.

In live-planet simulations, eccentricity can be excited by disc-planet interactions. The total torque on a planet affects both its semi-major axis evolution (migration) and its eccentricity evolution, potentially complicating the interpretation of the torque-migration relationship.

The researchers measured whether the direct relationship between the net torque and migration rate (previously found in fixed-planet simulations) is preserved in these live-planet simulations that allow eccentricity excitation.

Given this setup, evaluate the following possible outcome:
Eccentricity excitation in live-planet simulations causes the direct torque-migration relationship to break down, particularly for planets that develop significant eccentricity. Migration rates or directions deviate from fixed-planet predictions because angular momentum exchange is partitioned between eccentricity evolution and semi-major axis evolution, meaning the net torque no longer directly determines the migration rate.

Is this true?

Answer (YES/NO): YES